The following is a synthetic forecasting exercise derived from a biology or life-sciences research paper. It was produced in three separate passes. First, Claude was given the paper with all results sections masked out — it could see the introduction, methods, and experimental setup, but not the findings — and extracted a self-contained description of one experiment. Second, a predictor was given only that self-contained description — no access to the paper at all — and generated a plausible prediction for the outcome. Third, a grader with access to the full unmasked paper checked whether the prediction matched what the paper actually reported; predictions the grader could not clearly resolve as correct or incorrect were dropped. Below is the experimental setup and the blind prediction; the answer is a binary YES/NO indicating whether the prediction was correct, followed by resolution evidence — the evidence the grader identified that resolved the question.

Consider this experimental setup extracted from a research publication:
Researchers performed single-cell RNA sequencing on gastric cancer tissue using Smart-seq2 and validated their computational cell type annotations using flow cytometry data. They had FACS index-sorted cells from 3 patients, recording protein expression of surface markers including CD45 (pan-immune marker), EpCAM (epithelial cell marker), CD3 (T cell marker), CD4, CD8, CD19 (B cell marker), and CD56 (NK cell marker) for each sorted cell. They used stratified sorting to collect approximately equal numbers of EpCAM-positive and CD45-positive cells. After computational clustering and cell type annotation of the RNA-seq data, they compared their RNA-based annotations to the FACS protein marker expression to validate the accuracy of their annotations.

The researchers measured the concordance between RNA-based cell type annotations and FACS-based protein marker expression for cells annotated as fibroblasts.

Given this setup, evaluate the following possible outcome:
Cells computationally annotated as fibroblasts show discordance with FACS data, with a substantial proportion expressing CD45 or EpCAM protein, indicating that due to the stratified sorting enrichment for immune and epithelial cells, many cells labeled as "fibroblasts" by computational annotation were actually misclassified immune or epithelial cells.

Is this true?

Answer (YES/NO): YES